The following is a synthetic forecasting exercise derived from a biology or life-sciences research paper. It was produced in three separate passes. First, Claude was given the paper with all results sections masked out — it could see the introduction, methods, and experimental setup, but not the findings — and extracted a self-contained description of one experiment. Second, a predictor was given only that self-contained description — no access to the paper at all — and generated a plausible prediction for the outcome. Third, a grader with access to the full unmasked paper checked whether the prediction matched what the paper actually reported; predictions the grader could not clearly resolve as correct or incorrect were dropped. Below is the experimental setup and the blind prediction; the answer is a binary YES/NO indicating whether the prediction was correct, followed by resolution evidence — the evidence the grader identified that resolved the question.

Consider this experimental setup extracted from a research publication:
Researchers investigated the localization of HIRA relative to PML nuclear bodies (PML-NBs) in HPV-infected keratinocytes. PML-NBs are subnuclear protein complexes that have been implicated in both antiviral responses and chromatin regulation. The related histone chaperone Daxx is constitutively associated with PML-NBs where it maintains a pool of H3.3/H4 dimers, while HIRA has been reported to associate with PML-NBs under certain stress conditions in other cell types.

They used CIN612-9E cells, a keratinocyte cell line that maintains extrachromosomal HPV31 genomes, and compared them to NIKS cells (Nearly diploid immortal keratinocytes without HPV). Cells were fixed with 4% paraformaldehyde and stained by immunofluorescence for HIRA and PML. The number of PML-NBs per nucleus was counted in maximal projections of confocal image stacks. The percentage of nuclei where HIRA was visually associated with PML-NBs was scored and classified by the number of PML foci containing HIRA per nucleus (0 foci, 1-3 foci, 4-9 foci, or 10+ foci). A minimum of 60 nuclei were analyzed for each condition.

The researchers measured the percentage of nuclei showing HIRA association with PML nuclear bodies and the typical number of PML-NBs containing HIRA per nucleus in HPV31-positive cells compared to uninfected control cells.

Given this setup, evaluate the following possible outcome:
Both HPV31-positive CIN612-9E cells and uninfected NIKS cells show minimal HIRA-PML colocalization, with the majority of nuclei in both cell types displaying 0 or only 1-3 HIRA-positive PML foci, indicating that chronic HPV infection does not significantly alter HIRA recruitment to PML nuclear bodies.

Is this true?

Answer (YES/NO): NO